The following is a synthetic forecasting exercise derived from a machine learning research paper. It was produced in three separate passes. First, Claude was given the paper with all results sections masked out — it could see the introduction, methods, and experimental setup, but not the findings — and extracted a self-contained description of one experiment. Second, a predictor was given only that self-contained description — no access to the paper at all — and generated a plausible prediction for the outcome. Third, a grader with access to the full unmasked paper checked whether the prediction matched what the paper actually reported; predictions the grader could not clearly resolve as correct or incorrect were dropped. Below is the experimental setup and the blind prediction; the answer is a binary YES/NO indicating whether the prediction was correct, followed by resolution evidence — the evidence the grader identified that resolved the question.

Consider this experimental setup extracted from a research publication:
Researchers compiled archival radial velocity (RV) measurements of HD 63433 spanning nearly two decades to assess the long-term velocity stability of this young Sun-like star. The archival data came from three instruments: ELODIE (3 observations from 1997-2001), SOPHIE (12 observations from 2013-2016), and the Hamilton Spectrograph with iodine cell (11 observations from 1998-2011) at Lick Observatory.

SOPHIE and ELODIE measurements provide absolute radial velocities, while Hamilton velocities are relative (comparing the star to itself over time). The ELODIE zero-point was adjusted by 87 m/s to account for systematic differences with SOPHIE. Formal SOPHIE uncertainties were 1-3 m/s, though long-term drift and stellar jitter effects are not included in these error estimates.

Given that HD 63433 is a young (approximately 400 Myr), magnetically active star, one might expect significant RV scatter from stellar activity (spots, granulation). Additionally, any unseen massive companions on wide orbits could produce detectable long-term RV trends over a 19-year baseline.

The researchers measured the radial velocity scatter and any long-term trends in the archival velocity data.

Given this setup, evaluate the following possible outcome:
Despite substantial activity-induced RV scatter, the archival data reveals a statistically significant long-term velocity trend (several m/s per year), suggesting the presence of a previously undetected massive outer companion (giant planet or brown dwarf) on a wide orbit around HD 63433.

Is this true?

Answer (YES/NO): NO